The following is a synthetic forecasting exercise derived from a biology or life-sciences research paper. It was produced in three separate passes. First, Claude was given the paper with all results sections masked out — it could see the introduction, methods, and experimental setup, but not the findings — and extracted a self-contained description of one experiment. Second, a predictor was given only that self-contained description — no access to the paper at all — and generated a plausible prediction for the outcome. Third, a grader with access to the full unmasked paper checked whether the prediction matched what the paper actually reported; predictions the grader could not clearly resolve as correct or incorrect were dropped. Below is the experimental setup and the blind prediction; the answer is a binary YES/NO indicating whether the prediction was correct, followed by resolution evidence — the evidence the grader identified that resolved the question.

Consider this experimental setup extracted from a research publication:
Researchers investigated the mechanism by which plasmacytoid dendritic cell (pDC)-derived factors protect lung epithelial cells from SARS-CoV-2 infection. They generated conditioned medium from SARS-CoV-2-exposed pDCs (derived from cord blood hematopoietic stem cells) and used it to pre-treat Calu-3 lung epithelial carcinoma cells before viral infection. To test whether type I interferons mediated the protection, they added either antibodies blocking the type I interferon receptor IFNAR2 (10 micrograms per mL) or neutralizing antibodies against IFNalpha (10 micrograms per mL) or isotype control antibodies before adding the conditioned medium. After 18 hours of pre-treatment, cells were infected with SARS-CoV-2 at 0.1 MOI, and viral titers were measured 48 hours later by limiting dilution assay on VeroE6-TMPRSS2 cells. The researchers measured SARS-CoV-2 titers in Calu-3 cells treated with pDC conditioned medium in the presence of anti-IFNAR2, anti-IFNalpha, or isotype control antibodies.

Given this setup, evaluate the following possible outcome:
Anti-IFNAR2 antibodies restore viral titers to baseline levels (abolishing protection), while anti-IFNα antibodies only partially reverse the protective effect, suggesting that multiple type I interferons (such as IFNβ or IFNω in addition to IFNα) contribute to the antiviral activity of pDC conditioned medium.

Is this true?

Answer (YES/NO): NO